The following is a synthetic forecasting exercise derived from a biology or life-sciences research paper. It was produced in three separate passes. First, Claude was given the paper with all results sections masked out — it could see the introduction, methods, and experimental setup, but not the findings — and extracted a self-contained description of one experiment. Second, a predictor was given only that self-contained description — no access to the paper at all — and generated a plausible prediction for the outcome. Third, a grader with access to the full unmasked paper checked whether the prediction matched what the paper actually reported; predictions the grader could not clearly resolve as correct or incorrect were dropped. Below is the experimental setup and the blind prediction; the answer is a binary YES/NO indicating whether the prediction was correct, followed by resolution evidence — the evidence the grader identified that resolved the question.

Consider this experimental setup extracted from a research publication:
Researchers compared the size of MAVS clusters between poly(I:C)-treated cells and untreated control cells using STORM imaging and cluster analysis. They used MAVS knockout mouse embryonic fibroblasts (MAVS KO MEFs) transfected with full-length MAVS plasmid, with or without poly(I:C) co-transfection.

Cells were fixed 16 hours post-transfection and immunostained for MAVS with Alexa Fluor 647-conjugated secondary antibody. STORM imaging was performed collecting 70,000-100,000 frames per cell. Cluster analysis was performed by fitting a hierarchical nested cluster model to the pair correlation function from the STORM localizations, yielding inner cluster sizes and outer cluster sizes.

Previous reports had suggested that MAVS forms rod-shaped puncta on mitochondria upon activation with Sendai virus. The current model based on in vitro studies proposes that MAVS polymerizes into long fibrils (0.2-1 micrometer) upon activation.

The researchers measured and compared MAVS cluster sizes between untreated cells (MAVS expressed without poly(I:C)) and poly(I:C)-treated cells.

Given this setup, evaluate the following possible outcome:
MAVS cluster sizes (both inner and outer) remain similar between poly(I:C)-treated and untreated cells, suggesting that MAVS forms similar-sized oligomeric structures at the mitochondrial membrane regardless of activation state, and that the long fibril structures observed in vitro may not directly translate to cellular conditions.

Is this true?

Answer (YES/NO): YES